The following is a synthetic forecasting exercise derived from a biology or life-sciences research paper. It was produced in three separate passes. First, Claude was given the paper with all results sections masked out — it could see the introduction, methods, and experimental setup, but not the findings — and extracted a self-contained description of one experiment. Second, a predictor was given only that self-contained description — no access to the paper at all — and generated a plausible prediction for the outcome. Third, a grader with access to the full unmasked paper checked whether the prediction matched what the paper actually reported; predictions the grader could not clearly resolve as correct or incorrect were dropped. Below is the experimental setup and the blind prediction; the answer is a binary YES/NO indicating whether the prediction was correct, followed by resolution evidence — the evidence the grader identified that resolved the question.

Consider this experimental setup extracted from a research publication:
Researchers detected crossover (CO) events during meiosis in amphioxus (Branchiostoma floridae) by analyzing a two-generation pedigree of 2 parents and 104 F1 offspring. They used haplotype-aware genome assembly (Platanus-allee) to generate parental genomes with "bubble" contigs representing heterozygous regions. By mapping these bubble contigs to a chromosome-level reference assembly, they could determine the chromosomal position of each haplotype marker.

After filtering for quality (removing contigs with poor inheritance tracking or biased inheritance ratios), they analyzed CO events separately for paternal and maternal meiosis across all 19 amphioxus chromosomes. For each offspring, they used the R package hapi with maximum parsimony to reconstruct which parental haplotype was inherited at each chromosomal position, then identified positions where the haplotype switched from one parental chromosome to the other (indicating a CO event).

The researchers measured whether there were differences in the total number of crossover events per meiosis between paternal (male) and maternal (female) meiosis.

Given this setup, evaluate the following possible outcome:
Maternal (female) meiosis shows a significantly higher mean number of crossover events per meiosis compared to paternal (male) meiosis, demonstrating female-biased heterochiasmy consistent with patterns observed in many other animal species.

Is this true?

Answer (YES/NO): NO